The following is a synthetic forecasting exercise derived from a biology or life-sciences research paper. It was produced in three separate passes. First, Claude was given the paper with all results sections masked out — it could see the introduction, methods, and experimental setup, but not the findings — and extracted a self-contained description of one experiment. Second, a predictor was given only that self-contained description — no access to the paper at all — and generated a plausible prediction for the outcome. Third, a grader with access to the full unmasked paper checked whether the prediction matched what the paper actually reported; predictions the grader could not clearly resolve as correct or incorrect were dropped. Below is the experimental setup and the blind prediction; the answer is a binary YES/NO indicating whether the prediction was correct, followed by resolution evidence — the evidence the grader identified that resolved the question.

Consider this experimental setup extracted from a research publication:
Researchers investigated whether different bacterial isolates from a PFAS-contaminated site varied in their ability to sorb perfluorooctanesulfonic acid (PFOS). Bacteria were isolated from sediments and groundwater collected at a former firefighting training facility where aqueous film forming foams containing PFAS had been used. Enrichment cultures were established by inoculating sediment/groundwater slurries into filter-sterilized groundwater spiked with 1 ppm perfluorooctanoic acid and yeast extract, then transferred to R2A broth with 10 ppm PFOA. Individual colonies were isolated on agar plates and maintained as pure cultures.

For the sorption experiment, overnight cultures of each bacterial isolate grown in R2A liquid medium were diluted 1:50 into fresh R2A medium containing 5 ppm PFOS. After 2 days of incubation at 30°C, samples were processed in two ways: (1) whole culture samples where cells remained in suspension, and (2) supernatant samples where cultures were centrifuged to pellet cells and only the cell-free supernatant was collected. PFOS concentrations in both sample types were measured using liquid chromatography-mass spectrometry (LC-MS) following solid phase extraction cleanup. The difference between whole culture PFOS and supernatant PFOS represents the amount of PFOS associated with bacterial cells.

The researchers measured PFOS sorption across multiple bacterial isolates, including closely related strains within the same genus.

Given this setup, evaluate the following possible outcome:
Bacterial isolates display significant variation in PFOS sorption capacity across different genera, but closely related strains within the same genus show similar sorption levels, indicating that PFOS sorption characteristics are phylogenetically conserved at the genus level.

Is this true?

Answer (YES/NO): NO